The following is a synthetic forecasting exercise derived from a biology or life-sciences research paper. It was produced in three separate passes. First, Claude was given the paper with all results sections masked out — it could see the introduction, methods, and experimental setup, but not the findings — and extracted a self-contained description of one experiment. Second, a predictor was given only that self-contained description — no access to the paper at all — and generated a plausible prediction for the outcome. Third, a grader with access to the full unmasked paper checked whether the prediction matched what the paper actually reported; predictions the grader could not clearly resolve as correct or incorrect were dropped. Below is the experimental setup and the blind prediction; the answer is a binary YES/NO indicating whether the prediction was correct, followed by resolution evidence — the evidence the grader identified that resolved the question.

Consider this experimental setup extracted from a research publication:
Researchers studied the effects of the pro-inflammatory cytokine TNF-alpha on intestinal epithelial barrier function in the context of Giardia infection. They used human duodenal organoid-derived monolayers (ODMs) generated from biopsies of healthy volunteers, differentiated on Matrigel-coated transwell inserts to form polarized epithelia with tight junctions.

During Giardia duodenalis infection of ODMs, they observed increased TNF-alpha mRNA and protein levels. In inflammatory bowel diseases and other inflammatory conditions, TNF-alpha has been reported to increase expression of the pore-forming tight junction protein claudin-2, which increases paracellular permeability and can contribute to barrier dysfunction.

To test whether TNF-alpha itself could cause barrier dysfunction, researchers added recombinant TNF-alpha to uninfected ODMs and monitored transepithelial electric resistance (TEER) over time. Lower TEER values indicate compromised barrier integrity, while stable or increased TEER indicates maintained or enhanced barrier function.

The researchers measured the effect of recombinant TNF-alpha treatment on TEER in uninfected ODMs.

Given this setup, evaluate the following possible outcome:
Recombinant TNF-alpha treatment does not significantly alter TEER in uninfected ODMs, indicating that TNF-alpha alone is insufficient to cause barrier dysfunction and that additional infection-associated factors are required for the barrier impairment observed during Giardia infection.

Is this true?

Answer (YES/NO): NO